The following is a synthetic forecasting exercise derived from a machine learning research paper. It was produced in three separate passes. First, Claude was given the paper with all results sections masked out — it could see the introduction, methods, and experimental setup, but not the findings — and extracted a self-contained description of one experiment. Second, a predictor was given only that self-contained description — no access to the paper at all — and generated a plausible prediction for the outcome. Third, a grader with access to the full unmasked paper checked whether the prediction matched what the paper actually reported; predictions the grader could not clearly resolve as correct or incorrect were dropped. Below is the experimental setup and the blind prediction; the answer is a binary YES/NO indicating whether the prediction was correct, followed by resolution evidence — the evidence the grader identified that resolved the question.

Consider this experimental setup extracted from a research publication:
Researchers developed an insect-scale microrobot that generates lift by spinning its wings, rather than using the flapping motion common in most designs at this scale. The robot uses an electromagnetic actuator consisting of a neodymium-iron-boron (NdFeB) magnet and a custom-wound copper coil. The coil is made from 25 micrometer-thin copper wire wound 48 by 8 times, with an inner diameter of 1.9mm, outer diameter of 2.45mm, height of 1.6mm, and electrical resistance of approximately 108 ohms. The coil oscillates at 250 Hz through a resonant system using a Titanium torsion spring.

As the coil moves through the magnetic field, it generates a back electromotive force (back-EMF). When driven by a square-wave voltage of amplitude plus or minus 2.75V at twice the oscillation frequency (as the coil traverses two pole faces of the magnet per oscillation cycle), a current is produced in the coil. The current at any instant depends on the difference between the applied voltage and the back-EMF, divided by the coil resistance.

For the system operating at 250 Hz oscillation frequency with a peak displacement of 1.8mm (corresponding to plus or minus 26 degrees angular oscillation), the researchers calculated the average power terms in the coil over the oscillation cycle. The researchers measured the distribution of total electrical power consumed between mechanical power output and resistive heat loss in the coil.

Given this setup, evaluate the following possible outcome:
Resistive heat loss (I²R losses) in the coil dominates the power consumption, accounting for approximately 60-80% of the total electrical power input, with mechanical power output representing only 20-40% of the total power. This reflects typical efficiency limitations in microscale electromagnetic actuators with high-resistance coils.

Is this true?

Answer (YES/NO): NO